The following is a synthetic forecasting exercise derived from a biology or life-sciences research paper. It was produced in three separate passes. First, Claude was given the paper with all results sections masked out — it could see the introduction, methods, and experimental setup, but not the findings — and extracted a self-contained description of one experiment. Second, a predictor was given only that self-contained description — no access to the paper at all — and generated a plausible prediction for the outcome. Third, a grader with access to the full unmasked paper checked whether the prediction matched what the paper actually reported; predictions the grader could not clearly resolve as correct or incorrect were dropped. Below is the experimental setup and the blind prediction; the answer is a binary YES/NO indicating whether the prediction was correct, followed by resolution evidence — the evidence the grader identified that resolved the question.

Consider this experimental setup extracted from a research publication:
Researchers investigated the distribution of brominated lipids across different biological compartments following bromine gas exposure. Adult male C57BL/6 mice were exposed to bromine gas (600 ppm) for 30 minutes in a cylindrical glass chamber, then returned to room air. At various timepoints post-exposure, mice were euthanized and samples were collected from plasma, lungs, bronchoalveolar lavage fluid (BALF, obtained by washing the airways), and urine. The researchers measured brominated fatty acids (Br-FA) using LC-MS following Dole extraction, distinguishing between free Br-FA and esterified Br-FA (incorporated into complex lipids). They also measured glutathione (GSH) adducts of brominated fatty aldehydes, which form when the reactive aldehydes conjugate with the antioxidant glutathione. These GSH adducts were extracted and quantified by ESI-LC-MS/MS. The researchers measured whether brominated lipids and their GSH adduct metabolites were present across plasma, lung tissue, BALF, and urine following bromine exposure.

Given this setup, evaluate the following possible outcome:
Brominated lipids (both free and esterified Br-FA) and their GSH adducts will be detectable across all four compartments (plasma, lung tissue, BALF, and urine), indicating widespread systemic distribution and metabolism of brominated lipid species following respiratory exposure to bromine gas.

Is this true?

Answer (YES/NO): NO